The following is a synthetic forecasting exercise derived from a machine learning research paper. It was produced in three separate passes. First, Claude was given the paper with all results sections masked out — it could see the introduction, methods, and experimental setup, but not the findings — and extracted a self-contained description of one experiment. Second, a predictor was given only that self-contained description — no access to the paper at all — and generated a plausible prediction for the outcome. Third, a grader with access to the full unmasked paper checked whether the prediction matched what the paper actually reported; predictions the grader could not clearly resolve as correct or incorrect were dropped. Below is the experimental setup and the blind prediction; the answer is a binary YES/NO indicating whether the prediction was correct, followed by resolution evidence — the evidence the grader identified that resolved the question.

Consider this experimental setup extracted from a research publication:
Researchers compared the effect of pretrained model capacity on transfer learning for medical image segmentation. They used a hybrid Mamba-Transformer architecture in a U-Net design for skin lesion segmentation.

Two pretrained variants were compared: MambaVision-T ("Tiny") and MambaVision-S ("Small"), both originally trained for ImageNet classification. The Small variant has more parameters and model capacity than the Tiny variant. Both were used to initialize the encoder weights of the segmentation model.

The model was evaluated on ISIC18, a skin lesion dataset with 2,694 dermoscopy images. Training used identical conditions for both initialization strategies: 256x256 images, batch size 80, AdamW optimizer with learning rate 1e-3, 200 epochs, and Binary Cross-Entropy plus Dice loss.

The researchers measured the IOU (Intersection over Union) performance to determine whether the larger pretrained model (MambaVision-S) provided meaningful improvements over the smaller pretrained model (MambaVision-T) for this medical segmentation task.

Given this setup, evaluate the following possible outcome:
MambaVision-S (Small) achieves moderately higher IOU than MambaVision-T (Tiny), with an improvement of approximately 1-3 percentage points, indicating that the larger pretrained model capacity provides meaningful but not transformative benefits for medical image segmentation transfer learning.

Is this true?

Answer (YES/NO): YES